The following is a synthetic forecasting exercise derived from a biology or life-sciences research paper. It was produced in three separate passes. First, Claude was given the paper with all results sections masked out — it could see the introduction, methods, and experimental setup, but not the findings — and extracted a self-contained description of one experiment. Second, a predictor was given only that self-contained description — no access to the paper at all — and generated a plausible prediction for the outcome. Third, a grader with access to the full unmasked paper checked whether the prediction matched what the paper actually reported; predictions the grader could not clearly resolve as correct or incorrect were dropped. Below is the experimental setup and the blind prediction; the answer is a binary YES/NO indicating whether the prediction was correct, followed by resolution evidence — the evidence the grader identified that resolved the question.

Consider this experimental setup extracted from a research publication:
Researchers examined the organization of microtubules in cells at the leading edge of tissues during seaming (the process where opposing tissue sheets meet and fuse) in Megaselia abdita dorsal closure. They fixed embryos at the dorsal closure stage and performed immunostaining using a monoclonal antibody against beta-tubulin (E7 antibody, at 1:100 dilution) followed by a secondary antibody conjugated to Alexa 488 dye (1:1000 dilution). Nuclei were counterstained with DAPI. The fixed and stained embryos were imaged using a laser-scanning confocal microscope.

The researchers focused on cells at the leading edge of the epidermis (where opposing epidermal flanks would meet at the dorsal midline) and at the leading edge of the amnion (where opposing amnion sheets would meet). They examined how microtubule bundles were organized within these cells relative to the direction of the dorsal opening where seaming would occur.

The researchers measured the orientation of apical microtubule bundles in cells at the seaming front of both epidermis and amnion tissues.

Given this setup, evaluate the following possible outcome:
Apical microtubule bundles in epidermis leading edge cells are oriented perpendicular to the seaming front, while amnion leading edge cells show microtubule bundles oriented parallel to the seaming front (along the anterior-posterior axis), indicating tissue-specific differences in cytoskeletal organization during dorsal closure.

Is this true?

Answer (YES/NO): NO